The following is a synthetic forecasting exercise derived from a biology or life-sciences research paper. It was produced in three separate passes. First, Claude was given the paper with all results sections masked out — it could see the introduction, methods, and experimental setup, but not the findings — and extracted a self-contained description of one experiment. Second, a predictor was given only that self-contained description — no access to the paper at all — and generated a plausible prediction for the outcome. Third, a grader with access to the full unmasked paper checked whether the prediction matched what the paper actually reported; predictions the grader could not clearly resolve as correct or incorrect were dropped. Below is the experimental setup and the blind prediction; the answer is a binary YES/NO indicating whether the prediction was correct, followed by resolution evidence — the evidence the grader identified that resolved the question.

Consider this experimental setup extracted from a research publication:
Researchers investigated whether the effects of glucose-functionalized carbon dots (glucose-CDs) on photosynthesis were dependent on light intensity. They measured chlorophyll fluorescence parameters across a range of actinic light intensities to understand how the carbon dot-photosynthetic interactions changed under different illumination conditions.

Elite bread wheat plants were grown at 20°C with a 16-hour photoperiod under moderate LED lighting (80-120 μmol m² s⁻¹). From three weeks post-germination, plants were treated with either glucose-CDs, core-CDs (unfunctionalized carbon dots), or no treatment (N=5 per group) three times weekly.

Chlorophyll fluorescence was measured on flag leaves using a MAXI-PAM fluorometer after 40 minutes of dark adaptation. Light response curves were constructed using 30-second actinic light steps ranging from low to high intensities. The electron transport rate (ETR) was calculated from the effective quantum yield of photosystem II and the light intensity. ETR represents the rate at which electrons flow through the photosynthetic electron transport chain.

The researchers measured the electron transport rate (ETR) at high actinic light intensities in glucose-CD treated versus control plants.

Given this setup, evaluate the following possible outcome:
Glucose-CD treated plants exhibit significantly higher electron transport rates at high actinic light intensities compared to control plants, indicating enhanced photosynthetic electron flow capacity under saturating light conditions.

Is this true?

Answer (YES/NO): YES